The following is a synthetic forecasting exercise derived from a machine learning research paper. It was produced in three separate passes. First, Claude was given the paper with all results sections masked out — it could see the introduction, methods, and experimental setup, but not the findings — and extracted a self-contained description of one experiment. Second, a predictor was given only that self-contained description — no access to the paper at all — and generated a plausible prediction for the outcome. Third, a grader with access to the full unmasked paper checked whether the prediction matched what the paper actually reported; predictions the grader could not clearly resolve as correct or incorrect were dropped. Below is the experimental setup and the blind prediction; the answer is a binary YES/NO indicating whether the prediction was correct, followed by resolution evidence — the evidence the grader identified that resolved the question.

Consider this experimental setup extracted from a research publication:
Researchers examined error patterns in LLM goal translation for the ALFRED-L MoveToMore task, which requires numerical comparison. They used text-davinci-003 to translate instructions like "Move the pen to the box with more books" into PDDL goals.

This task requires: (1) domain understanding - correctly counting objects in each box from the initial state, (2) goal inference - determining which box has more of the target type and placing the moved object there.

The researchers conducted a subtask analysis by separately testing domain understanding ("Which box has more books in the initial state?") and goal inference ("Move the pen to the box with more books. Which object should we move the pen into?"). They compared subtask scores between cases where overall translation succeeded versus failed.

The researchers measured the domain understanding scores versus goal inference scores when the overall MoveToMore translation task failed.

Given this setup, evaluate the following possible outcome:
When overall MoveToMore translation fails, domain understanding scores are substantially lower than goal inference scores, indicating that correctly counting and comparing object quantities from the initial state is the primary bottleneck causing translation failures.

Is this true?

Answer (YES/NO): NO